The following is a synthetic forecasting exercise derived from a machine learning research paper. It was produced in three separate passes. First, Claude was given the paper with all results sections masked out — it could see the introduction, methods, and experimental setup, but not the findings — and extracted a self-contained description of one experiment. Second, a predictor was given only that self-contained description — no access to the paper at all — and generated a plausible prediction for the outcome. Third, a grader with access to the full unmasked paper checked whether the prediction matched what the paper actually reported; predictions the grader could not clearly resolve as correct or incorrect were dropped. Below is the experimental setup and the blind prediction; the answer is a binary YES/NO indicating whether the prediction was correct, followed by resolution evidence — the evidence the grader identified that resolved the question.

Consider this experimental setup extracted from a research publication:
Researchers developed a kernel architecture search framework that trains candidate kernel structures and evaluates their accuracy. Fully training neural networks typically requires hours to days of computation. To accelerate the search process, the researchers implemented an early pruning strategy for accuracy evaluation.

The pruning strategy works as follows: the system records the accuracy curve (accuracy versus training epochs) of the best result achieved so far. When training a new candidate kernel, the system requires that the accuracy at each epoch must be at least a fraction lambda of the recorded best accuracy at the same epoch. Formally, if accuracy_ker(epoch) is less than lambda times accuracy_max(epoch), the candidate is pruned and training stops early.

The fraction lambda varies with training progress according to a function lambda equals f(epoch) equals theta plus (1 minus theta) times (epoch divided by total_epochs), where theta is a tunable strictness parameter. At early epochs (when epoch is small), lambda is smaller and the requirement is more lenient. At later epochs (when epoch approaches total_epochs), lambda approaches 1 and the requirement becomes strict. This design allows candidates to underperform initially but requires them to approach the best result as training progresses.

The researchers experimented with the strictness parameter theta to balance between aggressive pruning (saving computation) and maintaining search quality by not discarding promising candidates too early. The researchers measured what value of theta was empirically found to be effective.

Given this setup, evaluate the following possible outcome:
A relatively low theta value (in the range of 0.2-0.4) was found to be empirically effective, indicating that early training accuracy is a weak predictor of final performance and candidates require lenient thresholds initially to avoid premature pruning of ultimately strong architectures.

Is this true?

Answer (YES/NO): NO